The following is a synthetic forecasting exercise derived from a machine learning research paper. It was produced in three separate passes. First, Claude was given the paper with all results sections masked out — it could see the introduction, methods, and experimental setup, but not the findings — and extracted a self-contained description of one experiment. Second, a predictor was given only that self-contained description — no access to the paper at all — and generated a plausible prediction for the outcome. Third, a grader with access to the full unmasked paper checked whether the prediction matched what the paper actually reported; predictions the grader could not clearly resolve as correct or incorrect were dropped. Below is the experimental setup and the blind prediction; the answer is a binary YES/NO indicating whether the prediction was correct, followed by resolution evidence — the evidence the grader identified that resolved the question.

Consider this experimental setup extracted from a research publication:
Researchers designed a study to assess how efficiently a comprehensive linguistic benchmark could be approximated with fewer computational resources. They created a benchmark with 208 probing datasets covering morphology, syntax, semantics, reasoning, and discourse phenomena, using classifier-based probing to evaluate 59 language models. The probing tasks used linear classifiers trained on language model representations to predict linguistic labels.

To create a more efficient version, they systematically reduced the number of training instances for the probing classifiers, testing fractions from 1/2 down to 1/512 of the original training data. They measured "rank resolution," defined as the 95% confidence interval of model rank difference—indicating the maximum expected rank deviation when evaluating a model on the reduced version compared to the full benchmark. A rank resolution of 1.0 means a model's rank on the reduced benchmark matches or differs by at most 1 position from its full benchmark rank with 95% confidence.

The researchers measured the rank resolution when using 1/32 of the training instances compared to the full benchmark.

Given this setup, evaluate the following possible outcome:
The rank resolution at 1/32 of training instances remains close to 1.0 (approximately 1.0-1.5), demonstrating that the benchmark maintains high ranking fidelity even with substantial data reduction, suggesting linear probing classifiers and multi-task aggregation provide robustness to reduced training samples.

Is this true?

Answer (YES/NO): YES